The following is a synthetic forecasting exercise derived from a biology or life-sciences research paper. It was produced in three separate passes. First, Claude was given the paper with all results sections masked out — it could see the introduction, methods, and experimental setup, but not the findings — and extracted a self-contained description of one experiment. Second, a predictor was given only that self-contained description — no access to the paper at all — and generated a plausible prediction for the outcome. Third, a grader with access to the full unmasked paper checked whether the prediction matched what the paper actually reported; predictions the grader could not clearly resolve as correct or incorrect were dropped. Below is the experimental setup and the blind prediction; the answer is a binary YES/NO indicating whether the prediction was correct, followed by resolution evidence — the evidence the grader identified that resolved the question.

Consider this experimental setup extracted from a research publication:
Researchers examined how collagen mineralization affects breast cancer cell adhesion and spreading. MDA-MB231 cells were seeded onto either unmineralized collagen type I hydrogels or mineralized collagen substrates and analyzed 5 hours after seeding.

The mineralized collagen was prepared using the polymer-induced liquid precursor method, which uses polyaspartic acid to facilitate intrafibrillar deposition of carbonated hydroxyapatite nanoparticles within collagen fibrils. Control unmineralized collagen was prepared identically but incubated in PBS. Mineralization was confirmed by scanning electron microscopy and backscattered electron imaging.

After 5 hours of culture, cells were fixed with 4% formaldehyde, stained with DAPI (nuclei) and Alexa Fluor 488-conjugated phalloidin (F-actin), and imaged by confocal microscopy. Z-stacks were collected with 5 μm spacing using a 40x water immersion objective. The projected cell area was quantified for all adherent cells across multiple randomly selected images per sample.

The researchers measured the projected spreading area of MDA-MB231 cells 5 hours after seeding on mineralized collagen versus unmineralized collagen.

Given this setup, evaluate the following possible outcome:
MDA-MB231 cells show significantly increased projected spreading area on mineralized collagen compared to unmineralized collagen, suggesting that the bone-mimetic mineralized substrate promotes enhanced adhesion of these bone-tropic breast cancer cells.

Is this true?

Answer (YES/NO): NO